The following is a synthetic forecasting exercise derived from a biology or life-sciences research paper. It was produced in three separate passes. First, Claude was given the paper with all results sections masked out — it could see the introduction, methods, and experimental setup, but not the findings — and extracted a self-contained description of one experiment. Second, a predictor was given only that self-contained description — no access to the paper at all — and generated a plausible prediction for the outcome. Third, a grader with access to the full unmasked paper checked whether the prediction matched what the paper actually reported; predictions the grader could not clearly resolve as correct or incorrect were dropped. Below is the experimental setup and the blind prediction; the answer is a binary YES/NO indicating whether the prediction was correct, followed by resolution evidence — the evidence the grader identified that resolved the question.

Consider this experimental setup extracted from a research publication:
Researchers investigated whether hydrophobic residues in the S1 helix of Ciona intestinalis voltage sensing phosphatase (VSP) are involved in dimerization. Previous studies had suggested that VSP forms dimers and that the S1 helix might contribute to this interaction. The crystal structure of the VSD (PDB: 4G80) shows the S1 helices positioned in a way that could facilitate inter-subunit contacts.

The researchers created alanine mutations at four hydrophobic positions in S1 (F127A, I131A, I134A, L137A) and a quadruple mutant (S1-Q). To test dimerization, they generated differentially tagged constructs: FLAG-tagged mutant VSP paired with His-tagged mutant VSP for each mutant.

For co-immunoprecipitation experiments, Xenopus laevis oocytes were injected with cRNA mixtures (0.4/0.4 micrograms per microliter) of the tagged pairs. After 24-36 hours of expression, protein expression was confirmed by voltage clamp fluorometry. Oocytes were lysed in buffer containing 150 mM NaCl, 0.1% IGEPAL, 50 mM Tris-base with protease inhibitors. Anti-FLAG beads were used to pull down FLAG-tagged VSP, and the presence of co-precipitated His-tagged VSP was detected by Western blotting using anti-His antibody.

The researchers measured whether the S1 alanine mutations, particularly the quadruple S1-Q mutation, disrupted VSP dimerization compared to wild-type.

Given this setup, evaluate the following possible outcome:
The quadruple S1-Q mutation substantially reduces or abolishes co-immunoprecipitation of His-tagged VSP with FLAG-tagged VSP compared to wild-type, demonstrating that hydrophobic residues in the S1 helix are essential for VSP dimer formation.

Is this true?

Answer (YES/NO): NO